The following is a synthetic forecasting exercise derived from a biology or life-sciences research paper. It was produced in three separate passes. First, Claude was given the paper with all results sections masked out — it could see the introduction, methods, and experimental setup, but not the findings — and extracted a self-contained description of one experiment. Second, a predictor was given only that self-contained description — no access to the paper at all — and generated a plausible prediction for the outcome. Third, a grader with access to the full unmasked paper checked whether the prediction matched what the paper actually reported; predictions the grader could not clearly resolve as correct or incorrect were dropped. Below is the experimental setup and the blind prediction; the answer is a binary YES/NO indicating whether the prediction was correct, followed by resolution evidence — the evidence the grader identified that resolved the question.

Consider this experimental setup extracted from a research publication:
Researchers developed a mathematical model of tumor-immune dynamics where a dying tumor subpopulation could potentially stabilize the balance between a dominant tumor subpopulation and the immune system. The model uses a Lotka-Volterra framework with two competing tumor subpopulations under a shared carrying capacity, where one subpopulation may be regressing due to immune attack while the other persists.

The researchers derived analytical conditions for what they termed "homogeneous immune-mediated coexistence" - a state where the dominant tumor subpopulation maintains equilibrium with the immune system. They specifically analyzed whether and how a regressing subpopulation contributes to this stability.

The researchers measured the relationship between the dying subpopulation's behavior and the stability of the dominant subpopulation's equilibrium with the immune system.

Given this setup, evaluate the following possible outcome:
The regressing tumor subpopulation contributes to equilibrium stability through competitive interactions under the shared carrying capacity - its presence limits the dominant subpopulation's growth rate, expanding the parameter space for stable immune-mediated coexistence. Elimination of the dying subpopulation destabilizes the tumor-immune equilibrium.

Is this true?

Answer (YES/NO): NO